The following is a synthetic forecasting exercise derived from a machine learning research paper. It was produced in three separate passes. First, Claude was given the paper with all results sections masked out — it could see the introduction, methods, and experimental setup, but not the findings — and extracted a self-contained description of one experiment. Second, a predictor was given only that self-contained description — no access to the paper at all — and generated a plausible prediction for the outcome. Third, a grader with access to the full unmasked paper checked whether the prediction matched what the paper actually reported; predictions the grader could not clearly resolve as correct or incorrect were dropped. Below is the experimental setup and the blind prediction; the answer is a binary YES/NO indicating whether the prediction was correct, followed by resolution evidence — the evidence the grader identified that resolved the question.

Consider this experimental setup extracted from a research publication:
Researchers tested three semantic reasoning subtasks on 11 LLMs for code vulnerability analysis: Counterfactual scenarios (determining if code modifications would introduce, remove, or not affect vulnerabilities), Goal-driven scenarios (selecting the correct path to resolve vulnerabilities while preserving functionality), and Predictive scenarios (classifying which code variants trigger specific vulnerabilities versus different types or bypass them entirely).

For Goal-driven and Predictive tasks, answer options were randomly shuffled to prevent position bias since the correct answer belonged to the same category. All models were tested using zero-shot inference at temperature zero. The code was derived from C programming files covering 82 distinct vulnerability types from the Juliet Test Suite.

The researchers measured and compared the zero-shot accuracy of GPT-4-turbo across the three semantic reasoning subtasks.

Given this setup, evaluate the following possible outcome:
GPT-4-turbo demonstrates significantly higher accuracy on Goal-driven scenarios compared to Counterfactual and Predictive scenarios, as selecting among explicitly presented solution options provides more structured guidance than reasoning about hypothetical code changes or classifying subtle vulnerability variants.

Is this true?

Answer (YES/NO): NO